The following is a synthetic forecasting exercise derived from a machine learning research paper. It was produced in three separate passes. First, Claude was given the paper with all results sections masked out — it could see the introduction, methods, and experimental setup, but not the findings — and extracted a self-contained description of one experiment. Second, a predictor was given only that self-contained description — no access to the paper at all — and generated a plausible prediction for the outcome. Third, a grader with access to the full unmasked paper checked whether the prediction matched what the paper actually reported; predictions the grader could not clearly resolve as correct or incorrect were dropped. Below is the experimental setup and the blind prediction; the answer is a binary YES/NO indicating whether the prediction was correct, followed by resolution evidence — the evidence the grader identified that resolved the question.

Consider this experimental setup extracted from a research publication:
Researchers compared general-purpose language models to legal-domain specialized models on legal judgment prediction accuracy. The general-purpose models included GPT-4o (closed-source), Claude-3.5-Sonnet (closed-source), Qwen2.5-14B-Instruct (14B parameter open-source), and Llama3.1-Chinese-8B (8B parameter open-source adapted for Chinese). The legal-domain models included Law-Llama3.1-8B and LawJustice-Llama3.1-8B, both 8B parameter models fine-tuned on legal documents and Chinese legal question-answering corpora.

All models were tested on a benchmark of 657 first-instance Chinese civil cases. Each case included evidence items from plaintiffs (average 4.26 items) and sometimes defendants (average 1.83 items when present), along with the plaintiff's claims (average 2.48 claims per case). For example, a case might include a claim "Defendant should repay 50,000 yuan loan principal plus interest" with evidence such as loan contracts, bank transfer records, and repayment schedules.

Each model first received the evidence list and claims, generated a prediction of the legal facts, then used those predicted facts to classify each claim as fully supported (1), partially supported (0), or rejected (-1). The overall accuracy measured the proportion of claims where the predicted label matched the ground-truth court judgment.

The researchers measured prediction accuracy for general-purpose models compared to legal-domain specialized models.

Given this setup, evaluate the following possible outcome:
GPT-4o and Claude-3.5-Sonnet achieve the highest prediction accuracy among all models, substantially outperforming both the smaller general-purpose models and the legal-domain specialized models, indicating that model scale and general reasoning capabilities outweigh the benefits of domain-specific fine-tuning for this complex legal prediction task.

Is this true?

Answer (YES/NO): YES